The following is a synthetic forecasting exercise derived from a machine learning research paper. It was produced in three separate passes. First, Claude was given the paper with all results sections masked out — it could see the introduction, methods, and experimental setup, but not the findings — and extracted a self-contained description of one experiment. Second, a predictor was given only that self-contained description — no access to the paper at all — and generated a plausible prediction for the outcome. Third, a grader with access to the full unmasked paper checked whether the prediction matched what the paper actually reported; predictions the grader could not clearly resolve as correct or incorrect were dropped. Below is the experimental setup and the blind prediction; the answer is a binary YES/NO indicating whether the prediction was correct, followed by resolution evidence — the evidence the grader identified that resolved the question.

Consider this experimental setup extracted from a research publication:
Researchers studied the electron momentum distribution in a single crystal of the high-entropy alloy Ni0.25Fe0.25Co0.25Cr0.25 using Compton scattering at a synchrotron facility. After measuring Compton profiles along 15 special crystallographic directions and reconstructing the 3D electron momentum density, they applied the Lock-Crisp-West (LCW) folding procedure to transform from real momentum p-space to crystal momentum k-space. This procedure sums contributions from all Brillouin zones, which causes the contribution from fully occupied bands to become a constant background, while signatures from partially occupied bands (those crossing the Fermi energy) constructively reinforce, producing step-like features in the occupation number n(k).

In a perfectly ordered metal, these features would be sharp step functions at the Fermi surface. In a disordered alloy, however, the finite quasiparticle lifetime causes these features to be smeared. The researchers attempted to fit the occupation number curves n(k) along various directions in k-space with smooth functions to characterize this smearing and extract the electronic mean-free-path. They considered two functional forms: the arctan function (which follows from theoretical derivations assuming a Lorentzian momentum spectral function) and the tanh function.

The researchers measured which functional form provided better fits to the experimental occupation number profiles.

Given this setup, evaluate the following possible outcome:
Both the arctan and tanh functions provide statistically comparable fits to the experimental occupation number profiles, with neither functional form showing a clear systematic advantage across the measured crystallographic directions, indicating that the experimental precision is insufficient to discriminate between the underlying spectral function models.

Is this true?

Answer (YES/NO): NO